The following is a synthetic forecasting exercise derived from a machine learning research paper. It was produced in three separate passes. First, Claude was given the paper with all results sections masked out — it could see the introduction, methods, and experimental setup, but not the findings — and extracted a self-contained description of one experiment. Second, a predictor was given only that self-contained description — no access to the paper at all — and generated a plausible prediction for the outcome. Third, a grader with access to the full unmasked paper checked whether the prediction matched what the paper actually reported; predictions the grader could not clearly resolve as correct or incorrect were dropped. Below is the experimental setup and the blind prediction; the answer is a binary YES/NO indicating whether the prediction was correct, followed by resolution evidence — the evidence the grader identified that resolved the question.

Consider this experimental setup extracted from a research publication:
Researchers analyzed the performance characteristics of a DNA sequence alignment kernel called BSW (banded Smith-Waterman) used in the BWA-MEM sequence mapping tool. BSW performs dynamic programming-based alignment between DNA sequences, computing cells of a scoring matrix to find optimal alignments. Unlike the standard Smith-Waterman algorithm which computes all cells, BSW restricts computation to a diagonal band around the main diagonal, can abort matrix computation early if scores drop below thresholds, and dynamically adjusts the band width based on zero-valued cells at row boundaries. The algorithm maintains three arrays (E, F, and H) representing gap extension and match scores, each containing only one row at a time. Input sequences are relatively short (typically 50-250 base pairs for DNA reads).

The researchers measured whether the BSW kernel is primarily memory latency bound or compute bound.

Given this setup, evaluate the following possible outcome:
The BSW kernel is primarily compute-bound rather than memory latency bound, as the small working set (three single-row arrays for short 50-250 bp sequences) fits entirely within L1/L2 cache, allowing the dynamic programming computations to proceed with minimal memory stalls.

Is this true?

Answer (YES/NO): YES